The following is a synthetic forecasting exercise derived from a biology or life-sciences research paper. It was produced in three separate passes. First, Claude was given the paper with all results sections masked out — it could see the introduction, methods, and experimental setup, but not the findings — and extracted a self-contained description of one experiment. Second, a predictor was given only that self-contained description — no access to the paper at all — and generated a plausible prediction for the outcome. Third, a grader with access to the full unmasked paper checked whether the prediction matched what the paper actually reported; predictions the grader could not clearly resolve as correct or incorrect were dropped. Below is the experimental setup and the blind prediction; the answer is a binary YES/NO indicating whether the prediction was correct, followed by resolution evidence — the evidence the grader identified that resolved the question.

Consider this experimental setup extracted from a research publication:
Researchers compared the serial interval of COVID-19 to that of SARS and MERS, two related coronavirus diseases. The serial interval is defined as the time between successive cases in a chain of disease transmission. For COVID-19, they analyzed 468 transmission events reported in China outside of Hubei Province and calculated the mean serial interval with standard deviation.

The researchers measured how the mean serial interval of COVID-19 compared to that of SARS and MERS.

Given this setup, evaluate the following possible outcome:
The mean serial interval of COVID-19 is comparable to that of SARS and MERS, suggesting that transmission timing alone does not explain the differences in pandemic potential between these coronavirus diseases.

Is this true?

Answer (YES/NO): NO